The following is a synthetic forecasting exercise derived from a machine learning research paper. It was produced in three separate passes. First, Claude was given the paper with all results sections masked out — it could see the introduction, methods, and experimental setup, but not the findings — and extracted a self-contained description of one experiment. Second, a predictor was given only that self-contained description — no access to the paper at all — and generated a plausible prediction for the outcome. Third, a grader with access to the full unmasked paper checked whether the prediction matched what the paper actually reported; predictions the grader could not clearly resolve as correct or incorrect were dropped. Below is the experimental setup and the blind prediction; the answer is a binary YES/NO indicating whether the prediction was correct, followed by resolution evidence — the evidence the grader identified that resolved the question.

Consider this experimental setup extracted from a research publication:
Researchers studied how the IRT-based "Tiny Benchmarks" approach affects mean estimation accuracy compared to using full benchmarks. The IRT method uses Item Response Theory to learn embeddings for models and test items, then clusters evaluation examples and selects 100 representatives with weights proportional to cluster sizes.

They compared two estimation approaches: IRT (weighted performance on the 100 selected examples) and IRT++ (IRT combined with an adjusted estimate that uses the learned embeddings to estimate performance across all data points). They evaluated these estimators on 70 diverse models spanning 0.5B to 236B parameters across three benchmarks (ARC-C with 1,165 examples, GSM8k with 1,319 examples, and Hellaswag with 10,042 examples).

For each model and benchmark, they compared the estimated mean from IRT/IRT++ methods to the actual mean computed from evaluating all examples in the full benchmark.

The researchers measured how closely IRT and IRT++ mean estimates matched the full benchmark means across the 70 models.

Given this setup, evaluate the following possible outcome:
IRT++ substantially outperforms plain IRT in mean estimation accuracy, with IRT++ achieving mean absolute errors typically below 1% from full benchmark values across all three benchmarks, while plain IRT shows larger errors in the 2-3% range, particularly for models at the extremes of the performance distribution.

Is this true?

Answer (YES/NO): NO